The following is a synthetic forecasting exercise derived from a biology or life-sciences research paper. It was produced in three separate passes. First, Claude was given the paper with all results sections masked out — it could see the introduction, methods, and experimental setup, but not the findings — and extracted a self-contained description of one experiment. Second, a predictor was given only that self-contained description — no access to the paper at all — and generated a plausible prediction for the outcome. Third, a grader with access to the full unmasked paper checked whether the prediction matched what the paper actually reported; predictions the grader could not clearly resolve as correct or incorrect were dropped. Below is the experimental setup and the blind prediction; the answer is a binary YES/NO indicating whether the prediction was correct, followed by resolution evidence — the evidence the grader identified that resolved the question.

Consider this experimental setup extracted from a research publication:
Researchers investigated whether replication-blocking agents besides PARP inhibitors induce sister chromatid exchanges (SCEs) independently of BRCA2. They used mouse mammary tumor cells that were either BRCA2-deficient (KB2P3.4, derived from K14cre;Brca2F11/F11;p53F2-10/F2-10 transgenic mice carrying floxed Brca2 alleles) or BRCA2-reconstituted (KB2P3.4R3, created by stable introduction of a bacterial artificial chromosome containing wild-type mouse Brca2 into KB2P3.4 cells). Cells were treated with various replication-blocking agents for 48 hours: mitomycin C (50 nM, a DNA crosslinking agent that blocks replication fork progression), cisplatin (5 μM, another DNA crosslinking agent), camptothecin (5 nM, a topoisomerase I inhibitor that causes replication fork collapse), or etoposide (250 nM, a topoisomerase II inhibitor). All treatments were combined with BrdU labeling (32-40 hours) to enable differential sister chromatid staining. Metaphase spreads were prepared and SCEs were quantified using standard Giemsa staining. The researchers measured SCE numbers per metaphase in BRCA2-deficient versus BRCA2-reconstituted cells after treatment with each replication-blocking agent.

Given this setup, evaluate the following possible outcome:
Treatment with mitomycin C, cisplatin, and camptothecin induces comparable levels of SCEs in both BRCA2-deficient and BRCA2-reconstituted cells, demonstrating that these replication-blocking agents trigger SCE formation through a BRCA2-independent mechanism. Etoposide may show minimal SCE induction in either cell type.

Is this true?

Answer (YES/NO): NO